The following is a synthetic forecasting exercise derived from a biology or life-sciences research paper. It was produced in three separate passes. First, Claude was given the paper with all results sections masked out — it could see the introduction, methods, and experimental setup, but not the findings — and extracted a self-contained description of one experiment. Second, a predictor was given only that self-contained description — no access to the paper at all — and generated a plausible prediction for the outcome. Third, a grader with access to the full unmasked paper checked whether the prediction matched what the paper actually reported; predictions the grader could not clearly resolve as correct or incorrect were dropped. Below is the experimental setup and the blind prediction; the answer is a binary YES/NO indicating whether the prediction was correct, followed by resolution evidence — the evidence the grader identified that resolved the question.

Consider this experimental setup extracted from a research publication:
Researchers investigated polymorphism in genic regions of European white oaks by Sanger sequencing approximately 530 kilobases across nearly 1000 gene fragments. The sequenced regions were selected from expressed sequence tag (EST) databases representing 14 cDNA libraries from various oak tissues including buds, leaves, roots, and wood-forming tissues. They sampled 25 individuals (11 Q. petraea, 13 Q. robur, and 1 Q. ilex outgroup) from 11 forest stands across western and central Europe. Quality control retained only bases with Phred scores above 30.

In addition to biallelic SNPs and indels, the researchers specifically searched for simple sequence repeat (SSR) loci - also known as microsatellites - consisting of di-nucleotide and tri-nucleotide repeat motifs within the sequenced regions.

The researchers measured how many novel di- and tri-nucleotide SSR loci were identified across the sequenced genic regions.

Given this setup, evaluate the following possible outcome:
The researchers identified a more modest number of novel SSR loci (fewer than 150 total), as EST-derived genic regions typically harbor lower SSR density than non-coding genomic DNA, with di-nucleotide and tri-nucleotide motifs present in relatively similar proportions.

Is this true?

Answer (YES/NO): NO